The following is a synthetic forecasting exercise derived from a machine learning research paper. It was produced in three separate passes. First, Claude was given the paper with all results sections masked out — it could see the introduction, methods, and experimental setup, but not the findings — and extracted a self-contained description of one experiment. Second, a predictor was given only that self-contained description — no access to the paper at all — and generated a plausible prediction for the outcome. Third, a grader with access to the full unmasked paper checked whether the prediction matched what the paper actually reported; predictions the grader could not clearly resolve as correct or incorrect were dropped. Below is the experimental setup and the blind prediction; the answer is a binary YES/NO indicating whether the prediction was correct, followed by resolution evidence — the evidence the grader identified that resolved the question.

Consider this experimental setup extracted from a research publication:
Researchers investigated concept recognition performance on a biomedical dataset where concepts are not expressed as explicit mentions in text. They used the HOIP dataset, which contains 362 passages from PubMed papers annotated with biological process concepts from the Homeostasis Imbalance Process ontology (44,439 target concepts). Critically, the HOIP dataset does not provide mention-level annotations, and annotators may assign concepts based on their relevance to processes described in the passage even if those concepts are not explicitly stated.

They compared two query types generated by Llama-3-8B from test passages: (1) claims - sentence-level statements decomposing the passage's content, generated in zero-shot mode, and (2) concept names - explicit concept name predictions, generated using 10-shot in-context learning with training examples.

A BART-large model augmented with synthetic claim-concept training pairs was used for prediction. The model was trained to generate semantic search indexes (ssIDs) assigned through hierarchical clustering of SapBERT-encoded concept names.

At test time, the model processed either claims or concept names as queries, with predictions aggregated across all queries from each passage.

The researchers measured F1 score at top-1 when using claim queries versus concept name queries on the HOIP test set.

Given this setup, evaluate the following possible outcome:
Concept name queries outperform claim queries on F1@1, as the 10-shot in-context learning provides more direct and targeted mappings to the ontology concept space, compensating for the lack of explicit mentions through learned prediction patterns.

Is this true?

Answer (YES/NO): YES